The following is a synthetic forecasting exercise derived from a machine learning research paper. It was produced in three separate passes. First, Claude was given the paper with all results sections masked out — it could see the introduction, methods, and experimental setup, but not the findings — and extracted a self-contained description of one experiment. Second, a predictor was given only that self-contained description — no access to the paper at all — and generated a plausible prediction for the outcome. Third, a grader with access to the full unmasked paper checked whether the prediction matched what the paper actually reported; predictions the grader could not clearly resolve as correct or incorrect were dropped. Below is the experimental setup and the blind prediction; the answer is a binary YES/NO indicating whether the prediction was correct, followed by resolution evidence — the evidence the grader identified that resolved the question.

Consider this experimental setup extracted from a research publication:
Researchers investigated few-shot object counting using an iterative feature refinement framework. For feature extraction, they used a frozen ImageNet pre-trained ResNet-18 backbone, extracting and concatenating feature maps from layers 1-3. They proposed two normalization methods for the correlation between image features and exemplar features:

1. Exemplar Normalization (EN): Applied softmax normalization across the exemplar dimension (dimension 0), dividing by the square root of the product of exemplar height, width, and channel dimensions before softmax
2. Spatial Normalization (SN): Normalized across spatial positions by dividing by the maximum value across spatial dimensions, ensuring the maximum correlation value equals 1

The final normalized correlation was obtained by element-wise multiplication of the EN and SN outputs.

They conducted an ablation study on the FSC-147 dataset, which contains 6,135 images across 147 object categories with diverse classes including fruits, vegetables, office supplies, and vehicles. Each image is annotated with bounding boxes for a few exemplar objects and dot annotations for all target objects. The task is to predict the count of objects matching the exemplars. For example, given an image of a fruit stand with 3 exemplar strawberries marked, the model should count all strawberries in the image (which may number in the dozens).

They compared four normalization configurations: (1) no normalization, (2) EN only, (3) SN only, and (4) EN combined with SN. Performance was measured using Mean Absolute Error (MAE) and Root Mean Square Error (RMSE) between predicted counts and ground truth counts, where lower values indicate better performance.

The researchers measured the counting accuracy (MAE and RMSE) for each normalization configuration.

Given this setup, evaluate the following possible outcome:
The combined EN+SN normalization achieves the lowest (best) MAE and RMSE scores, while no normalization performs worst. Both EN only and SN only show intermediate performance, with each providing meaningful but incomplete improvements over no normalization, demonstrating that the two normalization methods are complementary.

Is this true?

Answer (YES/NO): YES